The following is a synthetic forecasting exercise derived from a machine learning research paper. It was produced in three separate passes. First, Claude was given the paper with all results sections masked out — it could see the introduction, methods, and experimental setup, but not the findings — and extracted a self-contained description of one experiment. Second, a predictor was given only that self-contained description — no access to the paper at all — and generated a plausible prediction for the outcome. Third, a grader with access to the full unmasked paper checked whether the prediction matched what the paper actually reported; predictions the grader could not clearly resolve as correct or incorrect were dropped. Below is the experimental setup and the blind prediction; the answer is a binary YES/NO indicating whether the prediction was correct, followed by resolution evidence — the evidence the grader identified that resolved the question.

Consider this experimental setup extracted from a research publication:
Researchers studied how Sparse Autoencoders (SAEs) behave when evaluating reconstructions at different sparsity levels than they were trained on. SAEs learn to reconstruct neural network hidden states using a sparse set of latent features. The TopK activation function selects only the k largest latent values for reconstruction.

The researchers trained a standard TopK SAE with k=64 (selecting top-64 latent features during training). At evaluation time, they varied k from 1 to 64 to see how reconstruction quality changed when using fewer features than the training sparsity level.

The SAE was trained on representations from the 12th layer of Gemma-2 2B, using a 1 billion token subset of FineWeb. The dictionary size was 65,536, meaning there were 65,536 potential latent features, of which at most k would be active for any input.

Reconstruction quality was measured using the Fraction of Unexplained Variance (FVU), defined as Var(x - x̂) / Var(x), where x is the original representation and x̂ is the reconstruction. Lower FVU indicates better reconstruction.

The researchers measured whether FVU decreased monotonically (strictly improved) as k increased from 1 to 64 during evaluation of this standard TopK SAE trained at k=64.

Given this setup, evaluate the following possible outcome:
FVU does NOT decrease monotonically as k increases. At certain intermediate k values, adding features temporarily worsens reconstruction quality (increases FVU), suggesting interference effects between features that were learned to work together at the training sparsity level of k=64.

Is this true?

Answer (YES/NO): YES